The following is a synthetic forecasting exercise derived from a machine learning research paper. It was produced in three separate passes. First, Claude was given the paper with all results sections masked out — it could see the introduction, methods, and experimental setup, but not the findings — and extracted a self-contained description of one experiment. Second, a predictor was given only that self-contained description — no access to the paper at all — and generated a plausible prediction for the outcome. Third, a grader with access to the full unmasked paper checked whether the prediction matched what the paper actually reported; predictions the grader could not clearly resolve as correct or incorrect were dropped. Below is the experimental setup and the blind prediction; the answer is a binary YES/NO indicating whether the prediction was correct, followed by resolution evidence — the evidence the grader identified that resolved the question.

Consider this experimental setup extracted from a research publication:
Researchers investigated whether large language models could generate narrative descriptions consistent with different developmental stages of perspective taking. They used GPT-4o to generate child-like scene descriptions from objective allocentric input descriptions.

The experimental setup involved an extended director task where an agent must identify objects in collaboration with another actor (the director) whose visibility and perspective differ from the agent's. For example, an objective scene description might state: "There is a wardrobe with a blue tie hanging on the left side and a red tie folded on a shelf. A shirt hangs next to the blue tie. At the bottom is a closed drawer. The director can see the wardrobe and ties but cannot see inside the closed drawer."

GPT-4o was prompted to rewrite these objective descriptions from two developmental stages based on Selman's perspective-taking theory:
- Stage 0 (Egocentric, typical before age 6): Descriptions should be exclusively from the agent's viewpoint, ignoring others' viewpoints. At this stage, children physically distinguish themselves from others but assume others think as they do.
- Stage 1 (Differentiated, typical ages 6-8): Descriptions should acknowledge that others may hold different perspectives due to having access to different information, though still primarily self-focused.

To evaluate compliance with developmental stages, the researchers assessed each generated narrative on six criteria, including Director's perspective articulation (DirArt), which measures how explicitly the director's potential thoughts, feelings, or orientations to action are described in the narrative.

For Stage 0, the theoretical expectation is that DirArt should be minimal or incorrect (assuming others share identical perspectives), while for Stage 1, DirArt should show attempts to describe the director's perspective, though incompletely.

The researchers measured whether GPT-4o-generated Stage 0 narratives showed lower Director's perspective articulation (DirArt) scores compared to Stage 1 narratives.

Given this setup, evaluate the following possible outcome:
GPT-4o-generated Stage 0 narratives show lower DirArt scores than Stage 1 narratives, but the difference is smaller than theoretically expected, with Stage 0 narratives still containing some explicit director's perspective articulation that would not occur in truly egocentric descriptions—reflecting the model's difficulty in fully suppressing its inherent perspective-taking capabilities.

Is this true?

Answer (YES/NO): NO